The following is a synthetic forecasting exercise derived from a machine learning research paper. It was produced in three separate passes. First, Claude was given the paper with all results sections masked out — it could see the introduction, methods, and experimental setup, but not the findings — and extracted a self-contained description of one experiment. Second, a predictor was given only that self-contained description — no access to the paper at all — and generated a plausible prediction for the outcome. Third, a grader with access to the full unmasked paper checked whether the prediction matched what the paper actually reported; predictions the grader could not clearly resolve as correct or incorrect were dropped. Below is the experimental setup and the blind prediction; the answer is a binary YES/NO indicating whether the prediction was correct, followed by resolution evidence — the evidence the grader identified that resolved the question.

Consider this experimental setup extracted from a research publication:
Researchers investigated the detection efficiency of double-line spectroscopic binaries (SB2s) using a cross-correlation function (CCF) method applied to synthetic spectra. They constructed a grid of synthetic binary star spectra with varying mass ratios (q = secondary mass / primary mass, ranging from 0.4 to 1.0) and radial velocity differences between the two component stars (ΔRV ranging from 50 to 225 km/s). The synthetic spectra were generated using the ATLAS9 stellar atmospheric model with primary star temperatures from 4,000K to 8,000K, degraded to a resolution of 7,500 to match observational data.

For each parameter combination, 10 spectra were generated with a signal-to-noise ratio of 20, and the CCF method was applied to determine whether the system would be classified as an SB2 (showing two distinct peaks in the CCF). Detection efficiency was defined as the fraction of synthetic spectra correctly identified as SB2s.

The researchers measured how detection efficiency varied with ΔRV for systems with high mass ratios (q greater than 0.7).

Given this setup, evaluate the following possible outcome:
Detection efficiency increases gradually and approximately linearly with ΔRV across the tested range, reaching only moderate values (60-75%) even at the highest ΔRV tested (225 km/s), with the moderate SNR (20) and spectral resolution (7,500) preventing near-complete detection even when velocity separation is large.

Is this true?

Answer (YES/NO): NO